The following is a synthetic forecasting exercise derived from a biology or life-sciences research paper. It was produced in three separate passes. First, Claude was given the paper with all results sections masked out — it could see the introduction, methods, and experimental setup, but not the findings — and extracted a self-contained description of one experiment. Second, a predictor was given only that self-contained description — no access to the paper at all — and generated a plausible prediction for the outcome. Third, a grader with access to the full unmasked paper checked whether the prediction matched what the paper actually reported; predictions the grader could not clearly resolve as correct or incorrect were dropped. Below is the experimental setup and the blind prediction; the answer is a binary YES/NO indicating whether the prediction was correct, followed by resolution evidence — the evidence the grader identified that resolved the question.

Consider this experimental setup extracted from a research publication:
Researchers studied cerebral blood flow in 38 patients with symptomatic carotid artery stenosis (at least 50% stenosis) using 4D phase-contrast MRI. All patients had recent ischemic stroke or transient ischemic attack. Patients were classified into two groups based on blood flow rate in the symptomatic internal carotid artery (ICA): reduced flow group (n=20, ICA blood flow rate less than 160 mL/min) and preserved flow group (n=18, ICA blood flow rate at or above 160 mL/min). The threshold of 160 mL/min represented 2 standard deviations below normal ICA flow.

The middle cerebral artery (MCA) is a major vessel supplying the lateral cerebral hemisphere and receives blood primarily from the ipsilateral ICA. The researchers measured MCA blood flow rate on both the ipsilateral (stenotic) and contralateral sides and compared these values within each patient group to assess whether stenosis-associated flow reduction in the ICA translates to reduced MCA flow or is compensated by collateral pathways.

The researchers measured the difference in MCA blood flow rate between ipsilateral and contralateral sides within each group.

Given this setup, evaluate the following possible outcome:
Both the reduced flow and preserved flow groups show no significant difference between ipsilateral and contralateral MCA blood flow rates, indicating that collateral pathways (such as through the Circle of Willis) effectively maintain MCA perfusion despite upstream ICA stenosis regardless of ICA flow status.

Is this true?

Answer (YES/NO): NO